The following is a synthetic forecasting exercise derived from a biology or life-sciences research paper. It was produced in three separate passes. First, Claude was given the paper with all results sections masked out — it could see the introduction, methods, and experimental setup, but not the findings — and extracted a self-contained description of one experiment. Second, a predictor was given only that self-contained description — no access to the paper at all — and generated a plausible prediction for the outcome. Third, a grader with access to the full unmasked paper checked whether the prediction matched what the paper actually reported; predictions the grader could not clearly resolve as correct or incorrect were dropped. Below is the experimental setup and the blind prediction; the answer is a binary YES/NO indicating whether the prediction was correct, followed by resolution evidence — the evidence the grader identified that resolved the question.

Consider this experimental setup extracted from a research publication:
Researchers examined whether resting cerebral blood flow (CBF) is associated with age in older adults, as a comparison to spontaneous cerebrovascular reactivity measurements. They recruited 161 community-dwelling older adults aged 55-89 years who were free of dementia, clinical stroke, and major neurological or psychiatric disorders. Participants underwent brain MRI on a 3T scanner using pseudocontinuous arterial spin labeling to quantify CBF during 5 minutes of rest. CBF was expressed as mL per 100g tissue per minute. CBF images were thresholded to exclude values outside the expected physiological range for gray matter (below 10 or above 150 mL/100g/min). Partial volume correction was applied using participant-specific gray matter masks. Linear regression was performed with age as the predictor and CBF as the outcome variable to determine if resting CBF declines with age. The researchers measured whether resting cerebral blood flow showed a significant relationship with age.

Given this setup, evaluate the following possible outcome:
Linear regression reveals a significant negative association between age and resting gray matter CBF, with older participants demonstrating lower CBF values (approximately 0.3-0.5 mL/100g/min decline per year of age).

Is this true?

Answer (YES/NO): NO